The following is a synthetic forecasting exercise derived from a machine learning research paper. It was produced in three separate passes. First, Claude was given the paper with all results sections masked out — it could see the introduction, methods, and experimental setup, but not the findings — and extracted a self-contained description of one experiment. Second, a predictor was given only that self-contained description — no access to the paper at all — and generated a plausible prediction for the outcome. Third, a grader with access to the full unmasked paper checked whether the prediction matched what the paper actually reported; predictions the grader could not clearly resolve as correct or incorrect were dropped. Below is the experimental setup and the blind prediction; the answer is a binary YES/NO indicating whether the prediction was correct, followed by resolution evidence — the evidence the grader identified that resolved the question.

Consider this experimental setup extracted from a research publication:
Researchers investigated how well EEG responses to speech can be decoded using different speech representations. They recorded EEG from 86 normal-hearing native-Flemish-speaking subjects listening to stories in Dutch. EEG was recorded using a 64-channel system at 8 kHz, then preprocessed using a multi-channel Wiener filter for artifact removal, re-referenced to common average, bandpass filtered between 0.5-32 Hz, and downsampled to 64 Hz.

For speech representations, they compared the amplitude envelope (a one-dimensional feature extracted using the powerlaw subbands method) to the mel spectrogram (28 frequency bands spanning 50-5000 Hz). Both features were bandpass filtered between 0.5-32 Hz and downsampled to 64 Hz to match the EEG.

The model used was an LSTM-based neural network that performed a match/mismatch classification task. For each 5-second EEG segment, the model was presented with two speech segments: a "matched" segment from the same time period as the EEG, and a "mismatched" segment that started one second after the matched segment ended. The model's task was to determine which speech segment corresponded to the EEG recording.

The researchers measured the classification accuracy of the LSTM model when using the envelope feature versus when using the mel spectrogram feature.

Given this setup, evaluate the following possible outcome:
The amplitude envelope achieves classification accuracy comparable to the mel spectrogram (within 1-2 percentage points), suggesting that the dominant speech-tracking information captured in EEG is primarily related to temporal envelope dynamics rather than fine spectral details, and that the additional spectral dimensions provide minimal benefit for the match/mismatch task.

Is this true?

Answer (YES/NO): YES